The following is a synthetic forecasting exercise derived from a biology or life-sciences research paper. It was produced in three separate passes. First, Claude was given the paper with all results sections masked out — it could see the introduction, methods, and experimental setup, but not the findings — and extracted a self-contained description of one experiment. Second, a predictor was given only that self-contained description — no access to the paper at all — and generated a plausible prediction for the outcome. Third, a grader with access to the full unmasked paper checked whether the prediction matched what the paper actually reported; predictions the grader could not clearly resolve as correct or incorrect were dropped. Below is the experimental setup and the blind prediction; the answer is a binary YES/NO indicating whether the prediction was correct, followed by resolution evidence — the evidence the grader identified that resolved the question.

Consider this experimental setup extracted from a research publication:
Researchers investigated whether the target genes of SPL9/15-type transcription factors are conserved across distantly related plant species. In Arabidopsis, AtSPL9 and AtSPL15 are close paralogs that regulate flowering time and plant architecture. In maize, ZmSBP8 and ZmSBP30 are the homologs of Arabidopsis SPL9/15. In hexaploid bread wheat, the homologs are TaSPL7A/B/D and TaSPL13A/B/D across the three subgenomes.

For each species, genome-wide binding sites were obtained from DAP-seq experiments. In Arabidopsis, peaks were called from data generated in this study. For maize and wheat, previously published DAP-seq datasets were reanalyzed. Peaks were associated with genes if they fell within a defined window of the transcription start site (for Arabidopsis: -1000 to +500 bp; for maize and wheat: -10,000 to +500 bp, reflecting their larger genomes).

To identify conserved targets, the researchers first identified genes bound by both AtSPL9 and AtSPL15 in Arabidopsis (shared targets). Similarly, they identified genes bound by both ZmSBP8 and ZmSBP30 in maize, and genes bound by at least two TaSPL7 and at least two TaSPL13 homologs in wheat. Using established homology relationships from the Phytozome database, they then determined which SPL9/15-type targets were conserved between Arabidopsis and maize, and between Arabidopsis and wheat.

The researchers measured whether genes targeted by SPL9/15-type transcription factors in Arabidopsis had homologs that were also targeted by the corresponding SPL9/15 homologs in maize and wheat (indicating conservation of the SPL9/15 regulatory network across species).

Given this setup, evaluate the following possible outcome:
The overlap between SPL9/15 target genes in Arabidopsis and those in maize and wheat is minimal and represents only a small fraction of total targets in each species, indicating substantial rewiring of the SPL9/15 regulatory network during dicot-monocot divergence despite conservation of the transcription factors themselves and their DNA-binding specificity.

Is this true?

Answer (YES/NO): NO